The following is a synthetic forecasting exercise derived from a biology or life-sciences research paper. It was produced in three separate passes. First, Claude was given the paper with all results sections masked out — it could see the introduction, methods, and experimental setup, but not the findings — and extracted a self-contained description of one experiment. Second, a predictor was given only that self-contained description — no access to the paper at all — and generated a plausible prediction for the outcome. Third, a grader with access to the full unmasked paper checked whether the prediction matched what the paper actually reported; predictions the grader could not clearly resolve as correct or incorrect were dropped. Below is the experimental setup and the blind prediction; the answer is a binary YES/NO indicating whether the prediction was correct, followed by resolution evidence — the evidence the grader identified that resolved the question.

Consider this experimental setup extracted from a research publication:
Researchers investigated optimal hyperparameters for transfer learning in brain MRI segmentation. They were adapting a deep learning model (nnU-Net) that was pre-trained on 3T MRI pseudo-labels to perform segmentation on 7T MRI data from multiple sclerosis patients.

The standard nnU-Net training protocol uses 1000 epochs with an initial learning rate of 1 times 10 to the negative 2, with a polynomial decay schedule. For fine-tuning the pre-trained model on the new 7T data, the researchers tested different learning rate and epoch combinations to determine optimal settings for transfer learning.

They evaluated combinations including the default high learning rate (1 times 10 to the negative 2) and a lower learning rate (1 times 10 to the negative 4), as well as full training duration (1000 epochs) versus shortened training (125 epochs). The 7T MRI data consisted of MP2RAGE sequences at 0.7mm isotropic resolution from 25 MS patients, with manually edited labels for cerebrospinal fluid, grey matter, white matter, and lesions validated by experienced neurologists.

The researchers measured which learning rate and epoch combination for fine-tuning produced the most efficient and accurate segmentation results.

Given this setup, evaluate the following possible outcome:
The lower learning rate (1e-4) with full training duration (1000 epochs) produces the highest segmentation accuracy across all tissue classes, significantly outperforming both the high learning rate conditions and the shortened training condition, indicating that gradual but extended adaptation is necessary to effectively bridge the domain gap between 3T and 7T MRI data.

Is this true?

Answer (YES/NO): NO